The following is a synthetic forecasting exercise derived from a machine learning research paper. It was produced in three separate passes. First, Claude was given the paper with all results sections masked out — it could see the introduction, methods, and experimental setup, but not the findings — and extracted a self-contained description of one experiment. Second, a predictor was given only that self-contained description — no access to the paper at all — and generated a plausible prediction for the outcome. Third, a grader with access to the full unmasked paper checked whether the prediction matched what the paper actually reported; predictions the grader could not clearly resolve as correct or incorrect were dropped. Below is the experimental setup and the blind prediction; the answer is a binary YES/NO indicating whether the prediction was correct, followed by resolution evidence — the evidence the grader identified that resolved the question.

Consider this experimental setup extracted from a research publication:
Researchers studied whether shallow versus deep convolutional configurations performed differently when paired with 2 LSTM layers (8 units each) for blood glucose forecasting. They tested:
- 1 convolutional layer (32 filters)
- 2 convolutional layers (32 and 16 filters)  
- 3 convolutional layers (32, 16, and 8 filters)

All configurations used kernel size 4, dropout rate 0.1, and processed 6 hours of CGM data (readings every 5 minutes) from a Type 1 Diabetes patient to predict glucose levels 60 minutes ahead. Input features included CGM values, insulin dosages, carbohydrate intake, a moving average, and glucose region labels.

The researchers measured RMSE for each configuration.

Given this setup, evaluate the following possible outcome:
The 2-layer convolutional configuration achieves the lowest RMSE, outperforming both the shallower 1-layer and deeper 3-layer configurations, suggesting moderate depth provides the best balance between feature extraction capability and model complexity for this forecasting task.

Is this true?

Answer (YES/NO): NO